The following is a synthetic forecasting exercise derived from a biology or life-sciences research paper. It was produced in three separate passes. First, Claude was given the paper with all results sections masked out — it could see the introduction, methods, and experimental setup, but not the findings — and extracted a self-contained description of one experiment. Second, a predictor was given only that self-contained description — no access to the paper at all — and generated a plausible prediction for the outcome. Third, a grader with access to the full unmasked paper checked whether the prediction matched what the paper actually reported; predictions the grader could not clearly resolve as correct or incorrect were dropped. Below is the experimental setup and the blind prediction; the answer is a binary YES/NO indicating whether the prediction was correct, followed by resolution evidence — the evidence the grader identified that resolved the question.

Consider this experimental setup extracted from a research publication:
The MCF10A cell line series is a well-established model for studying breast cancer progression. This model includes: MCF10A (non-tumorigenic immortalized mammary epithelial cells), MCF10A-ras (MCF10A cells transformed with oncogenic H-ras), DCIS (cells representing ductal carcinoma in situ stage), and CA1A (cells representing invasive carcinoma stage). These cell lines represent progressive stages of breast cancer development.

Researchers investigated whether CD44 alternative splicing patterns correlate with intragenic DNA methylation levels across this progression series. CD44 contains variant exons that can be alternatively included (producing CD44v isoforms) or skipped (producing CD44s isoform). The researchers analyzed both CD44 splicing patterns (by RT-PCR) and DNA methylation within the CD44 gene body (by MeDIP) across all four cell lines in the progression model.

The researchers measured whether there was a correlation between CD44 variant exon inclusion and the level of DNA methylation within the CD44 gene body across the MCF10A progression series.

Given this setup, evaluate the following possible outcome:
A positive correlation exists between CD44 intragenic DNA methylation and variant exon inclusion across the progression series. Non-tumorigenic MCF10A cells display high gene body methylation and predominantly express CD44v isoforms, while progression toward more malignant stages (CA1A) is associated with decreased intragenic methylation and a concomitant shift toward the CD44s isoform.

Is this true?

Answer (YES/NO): NO